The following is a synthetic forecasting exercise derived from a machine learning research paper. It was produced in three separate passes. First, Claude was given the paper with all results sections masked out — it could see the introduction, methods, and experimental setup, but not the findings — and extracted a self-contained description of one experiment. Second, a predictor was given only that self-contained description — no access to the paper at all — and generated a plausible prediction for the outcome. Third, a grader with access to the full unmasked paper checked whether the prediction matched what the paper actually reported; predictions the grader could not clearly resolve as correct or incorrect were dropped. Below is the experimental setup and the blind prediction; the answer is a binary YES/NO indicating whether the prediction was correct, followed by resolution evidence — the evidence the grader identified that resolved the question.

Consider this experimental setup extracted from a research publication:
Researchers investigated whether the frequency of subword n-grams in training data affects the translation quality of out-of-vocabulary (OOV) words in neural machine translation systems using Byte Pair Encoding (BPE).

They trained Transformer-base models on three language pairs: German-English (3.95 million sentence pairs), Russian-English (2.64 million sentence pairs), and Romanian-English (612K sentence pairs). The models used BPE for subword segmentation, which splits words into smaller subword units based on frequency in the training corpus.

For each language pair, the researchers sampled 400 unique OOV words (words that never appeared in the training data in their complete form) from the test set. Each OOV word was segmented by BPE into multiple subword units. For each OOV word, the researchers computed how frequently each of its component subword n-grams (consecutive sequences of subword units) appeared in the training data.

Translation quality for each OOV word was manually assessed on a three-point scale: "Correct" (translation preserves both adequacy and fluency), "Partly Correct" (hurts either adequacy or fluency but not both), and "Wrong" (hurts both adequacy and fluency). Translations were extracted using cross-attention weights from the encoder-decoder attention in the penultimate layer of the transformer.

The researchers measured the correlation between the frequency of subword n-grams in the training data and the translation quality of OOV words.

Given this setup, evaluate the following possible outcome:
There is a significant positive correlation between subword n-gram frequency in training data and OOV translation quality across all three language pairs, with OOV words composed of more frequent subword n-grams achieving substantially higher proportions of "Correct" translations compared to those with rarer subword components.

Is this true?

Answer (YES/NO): NO